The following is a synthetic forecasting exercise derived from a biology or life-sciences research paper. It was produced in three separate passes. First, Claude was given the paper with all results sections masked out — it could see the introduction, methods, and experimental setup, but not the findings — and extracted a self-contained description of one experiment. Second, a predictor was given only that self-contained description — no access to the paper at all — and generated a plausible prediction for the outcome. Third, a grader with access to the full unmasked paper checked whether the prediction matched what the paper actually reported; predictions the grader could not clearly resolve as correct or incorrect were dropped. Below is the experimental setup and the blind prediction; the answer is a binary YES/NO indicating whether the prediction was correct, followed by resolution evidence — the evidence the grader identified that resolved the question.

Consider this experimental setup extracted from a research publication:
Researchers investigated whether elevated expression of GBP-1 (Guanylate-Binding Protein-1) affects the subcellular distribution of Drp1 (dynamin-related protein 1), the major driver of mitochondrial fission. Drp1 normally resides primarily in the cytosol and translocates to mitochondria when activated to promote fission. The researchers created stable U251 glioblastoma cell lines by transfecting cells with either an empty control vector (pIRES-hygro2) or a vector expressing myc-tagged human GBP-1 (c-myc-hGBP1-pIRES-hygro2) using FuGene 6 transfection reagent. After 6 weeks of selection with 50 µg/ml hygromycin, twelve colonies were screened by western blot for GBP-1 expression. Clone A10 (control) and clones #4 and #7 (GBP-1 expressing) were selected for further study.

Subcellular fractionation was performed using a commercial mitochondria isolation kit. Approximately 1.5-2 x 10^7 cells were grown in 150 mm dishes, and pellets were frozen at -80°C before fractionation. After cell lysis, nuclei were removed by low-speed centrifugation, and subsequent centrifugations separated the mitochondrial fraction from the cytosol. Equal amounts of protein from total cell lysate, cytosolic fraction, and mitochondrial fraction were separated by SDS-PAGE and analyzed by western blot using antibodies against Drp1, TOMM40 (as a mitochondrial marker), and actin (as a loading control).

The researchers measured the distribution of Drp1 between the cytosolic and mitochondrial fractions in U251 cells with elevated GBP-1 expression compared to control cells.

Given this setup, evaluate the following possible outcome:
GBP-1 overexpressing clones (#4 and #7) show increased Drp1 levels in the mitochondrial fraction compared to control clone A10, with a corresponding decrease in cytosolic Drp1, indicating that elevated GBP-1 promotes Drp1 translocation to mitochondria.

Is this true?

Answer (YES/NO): YES